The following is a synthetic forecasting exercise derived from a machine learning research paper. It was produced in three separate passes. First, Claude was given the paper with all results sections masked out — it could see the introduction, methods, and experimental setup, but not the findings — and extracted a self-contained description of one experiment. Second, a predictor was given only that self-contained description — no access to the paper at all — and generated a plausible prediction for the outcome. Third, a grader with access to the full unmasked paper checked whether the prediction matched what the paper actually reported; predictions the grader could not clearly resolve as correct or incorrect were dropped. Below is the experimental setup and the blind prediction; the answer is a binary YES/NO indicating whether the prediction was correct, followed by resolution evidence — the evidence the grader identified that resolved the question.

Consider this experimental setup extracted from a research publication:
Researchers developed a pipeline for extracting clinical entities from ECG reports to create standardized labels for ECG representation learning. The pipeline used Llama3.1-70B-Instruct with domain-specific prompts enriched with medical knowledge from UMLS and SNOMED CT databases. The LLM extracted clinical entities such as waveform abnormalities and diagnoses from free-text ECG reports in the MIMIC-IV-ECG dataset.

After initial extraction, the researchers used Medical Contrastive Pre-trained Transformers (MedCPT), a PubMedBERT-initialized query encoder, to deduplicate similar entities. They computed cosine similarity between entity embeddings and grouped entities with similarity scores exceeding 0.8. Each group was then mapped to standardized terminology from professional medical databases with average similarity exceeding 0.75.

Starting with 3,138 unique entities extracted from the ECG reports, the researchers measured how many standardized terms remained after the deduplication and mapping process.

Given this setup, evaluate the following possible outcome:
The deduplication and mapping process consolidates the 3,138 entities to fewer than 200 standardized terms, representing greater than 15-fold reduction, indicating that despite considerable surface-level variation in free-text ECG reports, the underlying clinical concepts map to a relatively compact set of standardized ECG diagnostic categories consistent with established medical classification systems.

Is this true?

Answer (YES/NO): NO